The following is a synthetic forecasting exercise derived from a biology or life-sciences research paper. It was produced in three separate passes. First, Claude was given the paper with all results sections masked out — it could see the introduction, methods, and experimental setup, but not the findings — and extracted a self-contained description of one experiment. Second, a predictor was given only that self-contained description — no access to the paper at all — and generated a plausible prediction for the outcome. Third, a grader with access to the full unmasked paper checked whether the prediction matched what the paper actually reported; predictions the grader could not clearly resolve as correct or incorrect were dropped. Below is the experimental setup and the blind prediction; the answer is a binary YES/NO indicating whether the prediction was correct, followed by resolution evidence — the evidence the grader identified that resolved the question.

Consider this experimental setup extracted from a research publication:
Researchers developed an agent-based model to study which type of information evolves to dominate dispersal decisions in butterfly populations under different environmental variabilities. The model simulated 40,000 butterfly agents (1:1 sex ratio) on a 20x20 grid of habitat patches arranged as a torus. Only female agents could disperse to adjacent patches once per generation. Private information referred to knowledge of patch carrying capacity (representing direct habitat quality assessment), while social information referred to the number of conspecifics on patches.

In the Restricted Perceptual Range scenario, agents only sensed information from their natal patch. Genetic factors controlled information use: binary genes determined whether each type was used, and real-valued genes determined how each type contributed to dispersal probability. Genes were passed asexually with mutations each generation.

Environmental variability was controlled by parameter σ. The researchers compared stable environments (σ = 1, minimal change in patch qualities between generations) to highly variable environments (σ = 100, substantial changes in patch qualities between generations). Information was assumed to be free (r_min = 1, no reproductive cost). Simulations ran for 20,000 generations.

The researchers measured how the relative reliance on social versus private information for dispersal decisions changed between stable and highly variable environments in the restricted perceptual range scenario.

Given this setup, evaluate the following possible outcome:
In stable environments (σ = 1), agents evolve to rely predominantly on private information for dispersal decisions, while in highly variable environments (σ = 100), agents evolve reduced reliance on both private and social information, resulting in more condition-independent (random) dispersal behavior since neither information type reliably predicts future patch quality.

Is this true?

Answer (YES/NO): NO